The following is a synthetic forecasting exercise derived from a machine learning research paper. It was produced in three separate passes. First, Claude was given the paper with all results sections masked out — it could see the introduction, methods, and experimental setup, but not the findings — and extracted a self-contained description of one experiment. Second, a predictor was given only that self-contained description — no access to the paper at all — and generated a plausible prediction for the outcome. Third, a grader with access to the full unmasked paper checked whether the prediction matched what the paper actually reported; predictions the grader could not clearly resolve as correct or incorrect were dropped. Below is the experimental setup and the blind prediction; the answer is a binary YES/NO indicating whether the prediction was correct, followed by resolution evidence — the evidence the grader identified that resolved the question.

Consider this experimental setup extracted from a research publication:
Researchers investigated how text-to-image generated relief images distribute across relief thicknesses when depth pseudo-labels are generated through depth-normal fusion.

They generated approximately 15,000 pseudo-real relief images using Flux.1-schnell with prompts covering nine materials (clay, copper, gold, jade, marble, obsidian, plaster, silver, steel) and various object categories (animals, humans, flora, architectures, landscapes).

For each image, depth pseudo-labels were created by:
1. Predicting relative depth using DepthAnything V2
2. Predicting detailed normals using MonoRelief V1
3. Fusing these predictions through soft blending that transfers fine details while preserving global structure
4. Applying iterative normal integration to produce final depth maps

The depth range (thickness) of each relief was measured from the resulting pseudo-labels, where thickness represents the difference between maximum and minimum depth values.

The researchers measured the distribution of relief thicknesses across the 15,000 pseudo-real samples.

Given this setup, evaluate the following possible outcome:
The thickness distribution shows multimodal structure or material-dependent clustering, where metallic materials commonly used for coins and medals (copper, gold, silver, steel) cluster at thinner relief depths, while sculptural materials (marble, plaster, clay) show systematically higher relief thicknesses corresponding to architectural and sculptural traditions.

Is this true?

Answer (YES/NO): NO